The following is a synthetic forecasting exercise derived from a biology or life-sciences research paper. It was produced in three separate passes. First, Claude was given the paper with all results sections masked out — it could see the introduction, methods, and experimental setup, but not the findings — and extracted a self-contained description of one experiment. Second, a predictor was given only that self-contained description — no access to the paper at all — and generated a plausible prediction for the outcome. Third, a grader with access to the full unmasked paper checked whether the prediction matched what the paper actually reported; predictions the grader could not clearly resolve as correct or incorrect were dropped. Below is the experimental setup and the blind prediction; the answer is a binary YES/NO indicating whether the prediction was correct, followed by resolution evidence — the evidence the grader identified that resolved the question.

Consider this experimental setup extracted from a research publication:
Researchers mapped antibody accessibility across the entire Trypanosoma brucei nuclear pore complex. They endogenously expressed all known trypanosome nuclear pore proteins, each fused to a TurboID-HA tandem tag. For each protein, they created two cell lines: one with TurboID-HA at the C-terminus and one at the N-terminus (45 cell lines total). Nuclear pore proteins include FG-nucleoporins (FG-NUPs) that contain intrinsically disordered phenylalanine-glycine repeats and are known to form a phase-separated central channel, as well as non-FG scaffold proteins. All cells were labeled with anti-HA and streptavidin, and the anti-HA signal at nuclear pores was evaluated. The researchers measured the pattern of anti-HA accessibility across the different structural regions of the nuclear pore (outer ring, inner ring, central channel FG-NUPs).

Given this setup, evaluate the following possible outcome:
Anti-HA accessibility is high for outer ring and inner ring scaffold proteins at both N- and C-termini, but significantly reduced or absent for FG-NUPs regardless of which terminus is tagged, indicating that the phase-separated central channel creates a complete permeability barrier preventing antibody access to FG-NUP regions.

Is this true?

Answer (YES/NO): NO